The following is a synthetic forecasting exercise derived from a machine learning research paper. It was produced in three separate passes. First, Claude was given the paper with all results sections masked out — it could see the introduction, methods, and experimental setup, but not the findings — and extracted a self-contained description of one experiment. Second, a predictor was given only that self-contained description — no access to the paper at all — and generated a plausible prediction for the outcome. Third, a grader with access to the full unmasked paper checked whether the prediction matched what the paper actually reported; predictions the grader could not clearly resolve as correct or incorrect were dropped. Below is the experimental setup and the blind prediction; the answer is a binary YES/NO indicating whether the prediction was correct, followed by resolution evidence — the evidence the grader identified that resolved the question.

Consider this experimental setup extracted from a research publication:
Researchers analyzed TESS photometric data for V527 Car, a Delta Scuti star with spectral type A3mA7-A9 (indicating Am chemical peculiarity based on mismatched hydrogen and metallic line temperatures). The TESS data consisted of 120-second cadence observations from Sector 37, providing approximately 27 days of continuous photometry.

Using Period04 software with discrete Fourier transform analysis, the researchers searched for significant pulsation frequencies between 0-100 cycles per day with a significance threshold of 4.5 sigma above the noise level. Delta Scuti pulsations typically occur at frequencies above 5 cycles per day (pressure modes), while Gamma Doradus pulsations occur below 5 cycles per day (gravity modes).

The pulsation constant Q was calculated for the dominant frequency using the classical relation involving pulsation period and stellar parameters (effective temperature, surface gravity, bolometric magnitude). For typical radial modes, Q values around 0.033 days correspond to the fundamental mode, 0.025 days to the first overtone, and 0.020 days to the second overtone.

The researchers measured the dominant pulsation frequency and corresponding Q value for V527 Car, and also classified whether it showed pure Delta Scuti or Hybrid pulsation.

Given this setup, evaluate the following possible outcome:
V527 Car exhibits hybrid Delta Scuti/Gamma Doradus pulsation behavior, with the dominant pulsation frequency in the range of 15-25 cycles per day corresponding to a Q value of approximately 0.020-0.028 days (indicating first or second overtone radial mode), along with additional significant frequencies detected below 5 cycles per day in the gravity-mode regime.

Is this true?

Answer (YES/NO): NO